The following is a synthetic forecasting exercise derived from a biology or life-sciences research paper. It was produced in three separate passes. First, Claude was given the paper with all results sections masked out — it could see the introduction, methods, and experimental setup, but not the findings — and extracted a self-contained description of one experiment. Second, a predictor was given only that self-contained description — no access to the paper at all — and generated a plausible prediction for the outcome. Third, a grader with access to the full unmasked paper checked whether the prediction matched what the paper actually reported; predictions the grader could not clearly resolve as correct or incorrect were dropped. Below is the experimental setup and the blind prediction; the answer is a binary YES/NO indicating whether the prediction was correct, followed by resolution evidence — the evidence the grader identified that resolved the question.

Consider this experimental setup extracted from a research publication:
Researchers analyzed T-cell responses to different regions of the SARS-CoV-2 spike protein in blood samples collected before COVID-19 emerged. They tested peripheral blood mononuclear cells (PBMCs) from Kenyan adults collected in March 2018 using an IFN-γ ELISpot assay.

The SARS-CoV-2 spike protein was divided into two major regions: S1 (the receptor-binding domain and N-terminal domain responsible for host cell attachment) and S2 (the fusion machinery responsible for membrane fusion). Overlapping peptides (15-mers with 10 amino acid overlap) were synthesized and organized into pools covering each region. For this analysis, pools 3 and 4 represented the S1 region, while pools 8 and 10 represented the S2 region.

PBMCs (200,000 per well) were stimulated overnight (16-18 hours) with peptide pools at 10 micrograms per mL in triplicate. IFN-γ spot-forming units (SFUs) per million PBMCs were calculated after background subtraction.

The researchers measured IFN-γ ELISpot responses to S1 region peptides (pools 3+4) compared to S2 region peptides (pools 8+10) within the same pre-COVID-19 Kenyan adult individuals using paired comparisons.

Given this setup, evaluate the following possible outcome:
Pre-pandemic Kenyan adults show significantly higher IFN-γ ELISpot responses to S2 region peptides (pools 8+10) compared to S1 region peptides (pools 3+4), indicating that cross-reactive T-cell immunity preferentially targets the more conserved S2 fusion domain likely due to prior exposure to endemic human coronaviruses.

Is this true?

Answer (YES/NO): NO